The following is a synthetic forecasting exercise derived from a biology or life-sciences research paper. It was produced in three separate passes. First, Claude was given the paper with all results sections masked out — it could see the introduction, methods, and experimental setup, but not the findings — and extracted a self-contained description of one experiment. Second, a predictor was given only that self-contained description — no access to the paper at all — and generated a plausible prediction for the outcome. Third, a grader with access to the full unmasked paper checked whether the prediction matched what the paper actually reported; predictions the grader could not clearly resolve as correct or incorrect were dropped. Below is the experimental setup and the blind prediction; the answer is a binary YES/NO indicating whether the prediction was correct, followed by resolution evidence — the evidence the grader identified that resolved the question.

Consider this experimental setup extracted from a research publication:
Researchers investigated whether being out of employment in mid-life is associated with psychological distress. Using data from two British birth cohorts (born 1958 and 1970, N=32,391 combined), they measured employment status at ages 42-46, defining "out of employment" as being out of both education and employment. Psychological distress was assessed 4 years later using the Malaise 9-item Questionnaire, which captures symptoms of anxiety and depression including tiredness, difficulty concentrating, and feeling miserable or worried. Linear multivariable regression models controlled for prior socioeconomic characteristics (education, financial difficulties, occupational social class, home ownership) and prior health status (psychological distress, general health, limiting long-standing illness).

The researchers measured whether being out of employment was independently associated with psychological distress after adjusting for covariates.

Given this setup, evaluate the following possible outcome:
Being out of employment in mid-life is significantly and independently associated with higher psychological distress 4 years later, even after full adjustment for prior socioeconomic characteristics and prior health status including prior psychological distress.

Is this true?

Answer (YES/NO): YES